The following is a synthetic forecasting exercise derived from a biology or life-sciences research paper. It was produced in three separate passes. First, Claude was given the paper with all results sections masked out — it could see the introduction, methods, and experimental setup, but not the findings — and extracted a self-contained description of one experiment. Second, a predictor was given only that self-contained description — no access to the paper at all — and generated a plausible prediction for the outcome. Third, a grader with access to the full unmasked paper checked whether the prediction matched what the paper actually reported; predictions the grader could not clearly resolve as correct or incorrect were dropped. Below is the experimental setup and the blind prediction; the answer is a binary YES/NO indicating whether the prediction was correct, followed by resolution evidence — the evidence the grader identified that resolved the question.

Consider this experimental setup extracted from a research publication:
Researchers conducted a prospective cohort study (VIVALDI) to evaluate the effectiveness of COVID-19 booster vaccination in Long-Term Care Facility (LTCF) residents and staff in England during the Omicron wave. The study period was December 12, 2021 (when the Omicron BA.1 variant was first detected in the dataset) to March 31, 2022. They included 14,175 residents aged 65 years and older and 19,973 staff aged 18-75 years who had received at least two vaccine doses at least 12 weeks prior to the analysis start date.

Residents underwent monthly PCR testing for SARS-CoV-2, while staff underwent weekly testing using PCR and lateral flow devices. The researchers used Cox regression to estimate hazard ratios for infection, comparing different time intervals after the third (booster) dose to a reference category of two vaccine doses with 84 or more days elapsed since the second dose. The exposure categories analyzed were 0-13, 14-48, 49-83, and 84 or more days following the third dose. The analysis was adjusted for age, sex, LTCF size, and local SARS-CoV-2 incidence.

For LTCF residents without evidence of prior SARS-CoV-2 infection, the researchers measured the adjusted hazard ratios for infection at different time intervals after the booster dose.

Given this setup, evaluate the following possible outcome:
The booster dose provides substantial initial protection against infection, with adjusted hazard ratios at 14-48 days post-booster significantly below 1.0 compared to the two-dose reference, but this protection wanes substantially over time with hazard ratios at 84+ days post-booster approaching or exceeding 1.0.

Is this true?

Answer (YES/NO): YES